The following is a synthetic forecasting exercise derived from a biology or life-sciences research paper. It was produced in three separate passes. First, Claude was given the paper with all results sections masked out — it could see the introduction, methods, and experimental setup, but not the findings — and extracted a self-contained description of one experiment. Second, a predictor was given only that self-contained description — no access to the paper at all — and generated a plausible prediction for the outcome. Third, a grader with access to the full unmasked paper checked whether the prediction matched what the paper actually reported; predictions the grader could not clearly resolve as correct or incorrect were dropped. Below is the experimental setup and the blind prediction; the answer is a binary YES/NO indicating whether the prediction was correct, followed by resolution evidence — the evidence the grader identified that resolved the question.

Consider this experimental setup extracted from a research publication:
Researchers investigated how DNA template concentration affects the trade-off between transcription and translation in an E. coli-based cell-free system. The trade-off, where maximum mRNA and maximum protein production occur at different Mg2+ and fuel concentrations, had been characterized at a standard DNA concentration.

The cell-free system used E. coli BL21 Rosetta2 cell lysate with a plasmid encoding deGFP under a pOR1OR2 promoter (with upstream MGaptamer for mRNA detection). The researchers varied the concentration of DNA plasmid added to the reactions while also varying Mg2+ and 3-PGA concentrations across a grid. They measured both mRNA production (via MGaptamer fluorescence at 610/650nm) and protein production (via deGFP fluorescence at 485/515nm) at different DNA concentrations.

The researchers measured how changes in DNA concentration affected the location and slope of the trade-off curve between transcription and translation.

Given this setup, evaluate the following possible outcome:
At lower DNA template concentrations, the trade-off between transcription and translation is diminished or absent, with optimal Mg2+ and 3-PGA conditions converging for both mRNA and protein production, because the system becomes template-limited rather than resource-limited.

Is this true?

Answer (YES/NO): NO